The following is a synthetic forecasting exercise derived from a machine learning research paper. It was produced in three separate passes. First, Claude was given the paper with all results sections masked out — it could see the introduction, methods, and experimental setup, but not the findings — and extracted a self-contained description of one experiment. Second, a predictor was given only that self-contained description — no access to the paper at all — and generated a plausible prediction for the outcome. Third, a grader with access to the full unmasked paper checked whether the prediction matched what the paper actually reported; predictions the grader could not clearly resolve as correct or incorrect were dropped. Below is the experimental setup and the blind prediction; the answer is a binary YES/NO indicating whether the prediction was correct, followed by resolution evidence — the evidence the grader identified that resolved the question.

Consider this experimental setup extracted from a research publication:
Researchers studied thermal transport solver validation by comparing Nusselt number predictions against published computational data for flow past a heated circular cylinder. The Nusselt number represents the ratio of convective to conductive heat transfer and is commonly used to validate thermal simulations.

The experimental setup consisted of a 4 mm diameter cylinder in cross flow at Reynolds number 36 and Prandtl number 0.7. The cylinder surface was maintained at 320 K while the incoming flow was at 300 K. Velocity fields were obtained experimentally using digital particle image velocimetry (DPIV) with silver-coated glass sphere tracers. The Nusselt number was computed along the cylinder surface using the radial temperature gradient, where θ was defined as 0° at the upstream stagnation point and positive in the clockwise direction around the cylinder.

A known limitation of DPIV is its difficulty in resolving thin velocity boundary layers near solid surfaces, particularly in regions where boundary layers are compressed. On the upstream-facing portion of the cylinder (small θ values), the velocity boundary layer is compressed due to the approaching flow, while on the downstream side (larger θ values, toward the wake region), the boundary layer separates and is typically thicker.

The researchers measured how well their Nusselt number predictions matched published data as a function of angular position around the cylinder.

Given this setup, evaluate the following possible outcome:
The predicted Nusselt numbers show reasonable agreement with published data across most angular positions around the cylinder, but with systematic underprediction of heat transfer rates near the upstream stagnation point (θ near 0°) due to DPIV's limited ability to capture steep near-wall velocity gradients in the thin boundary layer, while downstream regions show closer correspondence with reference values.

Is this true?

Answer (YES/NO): NO